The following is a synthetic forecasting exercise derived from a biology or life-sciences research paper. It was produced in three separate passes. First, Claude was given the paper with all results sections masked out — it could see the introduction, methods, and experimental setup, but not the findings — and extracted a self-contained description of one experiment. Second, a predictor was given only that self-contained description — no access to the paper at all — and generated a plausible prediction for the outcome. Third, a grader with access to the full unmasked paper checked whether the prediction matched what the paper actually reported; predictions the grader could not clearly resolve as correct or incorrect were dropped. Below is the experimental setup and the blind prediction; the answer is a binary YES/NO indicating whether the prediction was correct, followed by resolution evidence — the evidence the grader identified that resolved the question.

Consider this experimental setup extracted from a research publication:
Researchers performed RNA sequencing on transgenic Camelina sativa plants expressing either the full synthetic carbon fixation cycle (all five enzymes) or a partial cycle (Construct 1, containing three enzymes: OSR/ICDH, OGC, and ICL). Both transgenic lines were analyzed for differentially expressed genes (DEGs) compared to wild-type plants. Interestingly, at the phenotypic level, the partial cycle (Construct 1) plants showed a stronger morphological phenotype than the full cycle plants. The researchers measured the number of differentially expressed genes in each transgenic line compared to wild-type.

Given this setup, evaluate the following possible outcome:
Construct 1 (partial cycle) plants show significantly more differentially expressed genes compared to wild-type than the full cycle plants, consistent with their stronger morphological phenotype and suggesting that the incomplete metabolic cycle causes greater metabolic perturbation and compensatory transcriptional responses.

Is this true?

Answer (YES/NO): YES